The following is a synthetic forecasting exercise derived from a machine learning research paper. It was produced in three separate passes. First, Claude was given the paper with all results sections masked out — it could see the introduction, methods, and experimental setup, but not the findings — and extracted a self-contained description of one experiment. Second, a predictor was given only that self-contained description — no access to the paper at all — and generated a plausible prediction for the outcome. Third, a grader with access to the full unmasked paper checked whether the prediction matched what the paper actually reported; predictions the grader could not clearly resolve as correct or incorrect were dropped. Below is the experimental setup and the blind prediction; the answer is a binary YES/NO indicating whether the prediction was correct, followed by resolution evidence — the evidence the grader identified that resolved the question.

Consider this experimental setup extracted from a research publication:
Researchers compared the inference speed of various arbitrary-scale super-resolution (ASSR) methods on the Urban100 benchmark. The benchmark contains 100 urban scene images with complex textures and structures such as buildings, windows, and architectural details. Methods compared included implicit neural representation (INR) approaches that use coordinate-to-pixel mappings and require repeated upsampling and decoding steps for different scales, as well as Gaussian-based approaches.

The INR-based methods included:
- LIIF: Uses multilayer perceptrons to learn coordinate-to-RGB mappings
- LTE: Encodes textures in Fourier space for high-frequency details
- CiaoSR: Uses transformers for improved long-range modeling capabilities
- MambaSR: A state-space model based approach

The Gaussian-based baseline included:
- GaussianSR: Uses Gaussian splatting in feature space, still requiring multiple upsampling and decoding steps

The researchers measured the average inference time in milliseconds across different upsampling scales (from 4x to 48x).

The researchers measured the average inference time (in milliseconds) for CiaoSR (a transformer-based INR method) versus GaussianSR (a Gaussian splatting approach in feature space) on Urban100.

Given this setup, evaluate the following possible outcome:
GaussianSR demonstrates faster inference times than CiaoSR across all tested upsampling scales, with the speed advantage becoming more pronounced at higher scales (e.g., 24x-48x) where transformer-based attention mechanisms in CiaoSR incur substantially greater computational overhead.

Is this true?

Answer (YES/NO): NO